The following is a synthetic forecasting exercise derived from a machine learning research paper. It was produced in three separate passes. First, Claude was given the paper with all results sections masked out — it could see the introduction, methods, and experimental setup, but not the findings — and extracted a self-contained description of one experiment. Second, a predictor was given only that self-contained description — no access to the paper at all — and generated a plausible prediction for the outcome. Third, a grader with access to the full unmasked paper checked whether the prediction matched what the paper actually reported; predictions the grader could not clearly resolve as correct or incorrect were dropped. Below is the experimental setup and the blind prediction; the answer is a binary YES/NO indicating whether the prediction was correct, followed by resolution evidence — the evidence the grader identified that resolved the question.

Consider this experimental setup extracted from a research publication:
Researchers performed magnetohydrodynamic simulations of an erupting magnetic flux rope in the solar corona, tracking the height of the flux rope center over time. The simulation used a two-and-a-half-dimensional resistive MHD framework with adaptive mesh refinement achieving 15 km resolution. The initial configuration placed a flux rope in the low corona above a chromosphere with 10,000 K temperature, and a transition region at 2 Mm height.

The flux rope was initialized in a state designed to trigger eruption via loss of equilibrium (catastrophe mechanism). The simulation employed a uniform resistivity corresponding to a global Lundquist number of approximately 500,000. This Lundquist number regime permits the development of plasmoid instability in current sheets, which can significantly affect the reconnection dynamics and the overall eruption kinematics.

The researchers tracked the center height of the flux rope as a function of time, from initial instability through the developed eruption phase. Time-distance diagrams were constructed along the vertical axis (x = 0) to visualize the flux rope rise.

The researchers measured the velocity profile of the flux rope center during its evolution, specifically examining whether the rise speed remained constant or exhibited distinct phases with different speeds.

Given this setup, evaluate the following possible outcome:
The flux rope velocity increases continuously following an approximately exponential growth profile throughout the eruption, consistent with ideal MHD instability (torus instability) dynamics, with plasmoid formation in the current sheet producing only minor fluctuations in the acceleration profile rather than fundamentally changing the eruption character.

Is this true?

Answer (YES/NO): NO